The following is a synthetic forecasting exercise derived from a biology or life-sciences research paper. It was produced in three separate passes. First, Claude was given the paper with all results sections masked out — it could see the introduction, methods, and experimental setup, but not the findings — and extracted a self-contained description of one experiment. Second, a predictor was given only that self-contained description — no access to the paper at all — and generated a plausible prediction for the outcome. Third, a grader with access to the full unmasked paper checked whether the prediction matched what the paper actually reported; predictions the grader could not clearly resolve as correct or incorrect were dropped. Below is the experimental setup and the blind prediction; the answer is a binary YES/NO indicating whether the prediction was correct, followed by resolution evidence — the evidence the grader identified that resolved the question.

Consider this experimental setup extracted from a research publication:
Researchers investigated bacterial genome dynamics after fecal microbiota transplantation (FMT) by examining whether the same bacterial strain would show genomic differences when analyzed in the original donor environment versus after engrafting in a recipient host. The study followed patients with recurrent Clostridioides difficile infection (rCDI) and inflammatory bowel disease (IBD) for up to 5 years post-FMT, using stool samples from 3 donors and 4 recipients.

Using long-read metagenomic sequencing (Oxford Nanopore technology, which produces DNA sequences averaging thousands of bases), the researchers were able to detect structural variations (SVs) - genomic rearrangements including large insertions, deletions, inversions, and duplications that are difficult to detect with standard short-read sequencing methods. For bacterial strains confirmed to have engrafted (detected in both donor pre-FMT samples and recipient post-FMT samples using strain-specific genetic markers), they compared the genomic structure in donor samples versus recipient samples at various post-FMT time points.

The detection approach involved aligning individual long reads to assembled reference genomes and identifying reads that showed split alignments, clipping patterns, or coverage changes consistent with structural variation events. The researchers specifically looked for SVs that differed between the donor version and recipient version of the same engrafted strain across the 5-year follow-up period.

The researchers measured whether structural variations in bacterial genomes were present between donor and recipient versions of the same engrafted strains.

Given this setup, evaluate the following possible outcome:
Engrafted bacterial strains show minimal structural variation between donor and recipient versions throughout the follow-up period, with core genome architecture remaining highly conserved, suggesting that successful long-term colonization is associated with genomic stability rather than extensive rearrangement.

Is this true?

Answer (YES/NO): NO